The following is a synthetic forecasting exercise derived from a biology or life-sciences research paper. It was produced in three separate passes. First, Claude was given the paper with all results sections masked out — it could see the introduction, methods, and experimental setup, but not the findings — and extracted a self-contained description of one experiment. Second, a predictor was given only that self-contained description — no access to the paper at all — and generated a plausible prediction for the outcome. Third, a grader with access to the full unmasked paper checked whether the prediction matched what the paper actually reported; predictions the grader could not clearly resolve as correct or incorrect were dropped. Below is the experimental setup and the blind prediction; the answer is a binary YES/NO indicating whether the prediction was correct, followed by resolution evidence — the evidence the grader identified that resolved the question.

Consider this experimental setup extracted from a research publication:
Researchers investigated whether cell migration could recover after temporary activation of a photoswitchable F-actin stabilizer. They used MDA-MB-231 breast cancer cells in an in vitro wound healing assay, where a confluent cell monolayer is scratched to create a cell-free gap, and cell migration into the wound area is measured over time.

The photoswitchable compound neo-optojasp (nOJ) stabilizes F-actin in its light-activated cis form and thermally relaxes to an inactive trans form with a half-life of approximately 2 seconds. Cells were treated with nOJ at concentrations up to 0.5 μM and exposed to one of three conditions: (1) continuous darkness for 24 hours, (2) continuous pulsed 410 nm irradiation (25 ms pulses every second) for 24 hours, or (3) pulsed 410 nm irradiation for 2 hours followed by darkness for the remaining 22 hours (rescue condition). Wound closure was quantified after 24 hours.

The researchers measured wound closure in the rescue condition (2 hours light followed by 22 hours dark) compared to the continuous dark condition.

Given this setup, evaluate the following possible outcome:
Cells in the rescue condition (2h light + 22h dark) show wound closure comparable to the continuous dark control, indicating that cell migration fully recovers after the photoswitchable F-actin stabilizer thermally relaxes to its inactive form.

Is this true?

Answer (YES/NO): YES